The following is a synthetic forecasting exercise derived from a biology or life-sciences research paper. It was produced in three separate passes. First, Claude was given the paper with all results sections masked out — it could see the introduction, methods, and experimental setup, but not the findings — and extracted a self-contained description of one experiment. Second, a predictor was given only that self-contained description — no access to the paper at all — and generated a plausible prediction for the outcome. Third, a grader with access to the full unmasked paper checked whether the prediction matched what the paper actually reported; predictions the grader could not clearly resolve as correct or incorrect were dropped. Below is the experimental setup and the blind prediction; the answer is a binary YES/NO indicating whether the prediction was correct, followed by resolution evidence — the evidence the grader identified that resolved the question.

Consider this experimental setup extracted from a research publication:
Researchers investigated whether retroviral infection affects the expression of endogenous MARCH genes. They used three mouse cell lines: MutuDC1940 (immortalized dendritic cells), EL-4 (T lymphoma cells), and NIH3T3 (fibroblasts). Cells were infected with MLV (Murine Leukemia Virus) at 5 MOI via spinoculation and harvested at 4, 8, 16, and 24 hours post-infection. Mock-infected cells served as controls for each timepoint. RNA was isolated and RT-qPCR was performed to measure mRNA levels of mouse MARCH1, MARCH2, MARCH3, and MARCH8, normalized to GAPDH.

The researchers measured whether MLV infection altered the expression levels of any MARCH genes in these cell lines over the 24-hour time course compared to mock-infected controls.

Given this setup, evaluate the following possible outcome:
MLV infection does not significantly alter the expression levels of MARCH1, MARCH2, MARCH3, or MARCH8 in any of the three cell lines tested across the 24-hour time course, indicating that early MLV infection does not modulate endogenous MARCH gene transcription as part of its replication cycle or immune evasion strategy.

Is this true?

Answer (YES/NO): YES